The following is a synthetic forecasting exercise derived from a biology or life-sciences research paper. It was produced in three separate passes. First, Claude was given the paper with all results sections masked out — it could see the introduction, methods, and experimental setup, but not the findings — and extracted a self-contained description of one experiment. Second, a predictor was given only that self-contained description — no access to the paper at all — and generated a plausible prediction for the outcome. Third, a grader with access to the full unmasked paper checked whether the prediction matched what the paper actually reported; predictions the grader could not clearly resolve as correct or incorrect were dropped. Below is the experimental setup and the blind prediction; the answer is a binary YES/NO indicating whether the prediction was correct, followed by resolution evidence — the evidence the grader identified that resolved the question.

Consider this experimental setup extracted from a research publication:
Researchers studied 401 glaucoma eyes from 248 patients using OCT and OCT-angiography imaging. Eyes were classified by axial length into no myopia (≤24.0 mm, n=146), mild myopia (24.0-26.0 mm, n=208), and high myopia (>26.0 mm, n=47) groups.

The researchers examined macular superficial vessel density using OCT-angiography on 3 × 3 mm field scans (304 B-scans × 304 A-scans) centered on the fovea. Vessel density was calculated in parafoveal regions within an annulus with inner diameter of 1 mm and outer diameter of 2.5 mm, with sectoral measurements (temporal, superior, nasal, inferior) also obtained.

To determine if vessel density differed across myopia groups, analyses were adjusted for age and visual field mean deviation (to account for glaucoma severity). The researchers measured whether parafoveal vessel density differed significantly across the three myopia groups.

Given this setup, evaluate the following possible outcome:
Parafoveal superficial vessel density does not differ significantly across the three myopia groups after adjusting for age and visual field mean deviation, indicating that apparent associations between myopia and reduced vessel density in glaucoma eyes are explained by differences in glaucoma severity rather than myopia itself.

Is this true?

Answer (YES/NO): NO